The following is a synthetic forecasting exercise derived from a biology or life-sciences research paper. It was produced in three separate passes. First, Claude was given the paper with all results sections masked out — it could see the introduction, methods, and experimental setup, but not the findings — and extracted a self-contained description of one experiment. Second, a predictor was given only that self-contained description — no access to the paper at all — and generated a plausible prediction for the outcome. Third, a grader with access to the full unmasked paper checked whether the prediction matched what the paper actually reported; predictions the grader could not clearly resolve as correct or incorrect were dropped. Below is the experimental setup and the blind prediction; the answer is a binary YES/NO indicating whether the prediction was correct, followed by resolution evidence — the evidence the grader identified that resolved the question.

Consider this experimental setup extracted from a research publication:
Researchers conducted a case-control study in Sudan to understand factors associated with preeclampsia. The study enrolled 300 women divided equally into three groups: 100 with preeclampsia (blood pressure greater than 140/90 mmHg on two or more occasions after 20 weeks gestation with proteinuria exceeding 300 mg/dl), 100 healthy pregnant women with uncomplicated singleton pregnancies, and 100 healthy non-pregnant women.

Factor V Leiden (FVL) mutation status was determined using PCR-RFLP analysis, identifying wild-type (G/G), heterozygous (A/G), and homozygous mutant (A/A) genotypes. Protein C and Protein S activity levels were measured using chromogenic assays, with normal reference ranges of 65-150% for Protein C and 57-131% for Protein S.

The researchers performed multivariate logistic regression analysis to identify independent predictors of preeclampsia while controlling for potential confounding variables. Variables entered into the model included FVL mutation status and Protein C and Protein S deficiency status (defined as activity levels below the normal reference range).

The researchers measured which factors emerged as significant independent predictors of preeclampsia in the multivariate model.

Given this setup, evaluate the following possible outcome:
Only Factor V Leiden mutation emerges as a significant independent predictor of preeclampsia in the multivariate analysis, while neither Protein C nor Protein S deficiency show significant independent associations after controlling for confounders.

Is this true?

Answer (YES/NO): NO